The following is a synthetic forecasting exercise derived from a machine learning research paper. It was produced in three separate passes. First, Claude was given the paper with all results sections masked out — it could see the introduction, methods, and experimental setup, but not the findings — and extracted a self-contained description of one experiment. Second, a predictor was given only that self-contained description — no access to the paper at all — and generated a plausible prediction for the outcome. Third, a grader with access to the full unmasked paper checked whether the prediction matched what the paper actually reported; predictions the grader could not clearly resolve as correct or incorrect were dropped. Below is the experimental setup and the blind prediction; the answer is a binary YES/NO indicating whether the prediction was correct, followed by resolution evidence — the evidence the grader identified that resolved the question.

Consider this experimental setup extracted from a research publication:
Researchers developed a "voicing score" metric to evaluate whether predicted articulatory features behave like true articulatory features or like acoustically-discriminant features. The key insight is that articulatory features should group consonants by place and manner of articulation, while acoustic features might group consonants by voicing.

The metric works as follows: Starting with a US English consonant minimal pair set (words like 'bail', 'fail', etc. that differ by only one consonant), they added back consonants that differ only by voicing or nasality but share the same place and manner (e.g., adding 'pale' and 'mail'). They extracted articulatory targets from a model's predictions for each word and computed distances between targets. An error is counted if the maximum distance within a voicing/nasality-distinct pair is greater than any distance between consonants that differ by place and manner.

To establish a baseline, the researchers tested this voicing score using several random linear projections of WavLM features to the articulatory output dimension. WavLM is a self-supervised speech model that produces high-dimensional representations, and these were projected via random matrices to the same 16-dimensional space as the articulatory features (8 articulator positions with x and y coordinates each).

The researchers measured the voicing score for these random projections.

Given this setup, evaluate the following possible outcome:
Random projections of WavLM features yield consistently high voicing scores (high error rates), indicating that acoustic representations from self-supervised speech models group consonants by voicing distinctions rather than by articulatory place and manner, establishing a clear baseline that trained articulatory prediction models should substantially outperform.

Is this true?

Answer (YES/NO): NO